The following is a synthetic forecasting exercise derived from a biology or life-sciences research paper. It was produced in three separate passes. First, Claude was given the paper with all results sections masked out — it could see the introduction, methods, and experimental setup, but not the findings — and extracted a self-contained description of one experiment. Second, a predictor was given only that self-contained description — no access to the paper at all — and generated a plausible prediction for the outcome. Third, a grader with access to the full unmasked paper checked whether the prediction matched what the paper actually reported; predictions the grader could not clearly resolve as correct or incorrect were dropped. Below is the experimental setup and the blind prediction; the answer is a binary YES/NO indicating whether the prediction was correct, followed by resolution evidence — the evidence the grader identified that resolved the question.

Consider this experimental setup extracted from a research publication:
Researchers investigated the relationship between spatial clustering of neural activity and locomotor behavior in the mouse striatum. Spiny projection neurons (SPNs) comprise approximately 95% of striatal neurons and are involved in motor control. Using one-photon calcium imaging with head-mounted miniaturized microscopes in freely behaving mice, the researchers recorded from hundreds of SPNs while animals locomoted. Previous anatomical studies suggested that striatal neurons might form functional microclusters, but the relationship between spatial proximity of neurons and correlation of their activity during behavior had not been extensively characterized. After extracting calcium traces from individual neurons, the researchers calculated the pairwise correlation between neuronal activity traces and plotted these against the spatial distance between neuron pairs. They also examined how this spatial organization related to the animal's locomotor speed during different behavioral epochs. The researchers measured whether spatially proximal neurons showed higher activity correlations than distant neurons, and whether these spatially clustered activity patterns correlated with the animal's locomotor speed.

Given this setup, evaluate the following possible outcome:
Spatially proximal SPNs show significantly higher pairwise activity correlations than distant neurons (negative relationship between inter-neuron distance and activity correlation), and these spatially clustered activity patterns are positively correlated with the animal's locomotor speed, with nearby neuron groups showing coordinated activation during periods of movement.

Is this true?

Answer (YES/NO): YES